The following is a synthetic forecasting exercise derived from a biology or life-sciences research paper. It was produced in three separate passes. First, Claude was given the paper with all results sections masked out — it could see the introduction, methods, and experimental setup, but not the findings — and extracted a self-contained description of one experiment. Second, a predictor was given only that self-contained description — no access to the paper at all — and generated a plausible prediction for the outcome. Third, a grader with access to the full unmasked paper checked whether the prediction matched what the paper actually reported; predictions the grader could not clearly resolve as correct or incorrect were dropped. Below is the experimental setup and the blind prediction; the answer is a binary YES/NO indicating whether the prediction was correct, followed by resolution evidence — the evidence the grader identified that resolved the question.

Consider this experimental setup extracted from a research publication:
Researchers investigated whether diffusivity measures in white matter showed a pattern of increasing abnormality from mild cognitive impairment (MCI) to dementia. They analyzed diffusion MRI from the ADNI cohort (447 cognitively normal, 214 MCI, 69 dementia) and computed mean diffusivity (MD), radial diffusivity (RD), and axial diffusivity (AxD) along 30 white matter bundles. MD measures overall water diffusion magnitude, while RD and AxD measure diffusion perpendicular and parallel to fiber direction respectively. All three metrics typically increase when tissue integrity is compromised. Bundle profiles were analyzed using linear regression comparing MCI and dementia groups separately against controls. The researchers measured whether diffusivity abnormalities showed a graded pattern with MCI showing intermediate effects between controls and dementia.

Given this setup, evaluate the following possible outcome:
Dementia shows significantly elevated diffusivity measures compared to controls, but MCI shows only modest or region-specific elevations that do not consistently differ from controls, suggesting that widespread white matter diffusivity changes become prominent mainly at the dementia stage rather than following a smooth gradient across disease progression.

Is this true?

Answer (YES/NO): NO